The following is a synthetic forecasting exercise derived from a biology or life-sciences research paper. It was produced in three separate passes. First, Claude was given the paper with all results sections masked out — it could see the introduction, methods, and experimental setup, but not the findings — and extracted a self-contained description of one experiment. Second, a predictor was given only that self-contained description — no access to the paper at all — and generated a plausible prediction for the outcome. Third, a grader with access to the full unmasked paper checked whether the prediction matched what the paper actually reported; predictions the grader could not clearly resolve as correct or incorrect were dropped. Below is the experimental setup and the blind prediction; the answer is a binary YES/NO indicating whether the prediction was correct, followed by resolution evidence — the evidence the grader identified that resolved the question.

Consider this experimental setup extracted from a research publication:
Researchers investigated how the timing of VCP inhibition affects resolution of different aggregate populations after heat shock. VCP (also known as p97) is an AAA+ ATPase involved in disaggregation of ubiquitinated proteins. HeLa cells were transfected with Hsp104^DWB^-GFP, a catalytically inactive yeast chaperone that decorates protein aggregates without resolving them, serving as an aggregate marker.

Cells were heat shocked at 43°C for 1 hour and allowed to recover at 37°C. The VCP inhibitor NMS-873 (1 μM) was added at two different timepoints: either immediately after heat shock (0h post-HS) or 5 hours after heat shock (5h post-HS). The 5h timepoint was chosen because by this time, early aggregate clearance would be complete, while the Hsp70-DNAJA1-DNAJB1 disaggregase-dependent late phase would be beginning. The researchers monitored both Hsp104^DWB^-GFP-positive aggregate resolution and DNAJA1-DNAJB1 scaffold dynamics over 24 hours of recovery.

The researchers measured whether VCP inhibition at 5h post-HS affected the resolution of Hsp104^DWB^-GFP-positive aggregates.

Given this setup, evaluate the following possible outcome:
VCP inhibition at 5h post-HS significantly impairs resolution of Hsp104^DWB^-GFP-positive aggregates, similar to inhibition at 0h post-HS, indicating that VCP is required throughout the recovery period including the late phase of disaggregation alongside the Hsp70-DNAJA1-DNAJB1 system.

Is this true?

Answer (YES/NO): NO